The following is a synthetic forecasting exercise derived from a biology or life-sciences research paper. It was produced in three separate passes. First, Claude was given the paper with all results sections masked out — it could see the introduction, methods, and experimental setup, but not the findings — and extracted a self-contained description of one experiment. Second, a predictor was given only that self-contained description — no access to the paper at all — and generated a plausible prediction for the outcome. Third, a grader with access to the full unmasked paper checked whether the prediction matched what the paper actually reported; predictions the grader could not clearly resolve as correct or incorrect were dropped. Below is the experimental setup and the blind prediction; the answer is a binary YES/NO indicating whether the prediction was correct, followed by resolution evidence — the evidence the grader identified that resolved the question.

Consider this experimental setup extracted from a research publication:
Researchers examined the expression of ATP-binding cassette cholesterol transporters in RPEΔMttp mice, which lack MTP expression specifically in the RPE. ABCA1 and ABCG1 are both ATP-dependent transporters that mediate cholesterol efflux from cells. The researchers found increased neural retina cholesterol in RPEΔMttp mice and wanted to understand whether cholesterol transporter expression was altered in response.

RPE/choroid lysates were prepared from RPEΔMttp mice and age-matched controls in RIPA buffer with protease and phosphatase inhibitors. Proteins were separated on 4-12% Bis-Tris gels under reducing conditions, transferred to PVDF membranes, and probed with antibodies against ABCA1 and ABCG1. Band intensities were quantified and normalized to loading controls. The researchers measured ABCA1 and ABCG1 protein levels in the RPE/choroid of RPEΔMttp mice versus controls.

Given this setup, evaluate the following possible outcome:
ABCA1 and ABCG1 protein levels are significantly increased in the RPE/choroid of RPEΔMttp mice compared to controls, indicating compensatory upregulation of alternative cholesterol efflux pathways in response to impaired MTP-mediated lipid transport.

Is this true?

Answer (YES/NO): NO